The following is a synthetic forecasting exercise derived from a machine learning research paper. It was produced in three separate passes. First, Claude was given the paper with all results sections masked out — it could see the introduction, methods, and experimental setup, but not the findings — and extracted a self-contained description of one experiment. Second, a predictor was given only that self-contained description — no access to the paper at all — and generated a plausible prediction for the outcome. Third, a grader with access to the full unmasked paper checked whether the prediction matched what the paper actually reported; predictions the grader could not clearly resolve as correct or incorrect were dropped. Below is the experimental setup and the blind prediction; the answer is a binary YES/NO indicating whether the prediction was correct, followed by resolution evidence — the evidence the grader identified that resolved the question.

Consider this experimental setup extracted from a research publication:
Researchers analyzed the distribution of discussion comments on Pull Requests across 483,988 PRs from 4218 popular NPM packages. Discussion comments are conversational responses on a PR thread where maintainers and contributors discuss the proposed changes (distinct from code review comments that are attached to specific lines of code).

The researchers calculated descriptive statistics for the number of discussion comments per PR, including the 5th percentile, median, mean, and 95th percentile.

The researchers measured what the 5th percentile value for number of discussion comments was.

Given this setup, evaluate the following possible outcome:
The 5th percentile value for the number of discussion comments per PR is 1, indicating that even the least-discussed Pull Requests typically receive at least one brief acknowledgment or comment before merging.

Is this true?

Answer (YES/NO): NO